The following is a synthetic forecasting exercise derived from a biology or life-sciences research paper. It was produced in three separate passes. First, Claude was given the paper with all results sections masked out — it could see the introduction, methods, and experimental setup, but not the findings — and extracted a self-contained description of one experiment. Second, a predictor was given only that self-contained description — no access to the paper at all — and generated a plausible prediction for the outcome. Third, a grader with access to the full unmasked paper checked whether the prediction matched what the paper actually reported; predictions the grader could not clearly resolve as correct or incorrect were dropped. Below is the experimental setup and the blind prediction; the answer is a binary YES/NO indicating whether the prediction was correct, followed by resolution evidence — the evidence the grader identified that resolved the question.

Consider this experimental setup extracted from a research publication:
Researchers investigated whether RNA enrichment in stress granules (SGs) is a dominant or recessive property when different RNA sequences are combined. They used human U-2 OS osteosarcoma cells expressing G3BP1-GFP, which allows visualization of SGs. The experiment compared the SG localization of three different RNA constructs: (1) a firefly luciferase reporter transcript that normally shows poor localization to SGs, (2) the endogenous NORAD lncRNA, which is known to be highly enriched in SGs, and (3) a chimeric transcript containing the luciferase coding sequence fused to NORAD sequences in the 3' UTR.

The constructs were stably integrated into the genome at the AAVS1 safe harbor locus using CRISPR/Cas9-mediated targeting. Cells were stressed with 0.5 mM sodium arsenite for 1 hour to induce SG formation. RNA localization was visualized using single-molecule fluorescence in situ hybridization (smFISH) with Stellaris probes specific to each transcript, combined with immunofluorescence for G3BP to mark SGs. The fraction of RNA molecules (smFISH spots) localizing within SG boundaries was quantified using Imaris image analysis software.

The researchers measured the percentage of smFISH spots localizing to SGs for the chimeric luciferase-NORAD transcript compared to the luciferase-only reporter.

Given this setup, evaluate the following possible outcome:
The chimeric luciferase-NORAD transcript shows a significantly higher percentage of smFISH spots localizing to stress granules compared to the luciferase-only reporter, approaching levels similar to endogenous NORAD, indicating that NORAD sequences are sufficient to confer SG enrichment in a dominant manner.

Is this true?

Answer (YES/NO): YES